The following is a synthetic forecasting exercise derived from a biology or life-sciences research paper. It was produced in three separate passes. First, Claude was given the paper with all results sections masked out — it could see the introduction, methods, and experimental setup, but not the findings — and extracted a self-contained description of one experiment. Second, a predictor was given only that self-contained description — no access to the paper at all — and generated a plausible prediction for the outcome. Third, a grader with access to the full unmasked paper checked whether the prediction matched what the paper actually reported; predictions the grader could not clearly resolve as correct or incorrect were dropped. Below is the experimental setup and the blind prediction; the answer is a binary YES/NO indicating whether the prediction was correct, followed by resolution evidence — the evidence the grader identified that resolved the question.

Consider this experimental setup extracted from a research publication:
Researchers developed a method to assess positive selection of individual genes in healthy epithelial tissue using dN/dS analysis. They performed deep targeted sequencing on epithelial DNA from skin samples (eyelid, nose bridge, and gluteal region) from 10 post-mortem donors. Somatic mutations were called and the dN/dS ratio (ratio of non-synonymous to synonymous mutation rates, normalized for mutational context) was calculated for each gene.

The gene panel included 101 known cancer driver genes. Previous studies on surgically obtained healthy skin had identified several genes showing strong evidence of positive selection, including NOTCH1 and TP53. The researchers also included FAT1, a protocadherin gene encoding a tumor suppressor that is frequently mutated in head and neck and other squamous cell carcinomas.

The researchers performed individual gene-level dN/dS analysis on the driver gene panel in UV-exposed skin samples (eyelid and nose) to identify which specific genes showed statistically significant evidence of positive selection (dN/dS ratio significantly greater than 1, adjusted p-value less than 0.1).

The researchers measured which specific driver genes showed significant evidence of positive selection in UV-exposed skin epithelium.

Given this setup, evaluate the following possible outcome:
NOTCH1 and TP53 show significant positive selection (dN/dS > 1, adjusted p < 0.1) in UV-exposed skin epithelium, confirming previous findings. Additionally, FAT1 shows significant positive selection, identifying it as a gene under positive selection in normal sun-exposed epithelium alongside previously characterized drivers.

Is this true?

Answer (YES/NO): YES